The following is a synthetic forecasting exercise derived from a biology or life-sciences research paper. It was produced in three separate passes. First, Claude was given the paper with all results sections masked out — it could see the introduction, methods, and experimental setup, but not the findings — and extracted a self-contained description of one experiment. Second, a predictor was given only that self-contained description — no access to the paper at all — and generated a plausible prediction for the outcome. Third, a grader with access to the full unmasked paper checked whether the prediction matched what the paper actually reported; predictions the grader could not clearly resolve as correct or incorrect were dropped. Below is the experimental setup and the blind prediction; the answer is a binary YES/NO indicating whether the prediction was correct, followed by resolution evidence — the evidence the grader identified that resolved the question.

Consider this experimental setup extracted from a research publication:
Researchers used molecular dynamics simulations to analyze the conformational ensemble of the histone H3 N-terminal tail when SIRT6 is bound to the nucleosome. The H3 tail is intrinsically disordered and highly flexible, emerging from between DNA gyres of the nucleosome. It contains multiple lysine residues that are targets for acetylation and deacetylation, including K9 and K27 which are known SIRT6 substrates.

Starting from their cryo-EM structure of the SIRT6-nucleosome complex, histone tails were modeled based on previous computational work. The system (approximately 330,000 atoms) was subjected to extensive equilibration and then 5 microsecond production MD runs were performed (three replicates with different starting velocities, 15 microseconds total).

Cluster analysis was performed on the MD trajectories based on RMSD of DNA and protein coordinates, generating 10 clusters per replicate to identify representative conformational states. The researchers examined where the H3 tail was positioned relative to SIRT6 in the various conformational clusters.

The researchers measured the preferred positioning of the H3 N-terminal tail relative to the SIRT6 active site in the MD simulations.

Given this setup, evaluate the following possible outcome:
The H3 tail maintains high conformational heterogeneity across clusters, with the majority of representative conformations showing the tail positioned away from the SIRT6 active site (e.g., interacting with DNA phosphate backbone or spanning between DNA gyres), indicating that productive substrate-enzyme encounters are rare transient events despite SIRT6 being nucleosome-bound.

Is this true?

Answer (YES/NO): NO